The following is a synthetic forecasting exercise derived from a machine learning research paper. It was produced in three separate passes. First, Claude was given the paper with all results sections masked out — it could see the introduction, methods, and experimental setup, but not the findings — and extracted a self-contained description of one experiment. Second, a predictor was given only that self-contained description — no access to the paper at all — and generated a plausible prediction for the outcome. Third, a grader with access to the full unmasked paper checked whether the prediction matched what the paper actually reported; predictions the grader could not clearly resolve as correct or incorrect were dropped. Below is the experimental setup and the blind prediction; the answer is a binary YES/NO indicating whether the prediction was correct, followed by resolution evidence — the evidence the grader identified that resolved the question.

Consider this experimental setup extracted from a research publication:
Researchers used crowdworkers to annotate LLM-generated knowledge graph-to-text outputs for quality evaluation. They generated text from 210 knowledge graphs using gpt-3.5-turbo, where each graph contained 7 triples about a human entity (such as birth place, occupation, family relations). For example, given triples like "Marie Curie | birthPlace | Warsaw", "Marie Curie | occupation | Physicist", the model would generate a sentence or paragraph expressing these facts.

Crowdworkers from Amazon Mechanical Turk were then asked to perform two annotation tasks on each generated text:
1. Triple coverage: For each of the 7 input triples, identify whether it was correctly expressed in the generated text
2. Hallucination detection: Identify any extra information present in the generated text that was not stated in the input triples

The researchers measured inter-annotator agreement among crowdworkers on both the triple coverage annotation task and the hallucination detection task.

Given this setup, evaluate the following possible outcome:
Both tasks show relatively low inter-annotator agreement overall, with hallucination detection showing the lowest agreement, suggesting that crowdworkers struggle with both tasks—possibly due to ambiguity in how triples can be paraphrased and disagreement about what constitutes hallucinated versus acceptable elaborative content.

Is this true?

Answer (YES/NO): NO